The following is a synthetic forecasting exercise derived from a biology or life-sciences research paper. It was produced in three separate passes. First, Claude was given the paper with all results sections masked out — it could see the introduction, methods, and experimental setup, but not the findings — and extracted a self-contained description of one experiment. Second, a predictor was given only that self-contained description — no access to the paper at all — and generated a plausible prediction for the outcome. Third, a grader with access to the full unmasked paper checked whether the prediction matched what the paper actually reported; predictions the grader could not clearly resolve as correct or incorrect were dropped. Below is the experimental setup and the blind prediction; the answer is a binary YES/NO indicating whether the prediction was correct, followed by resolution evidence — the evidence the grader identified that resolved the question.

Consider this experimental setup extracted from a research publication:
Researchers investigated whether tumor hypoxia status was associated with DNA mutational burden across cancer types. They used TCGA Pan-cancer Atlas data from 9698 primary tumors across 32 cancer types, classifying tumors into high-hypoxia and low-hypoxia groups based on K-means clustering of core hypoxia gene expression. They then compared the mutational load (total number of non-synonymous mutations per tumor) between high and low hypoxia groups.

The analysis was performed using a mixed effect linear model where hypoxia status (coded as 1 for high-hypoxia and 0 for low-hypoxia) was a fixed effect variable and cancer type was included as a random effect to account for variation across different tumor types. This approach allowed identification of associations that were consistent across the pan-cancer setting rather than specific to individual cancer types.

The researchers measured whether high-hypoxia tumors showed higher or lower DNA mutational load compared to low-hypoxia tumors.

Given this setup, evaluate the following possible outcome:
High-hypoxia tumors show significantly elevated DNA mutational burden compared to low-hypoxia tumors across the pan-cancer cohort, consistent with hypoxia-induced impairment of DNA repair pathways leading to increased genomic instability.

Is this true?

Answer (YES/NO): YES